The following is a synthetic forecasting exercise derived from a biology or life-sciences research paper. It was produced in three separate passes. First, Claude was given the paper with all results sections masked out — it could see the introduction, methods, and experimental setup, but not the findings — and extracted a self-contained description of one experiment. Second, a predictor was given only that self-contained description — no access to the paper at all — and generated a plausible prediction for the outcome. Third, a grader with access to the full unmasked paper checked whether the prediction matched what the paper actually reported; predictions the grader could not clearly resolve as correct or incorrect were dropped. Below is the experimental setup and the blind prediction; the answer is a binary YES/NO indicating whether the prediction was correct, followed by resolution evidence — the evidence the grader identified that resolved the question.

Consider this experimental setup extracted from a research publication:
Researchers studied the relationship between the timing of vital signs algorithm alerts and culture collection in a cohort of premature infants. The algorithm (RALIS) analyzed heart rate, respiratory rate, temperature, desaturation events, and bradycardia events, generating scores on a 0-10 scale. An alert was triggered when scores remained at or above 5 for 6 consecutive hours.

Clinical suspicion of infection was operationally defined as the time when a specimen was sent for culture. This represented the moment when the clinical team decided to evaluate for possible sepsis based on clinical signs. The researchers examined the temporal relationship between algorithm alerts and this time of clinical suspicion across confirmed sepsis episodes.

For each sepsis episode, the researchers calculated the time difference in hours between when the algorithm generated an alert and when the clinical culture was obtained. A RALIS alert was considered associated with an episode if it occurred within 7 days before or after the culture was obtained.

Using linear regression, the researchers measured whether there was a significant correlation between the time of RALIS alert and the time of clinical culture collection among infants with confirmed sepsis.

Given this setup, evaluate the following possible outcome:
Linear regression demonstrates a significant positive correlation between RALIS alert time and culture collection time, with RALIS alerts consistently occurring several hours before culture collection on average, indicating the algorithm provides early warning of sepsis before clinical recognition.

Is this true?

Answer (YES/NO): YES